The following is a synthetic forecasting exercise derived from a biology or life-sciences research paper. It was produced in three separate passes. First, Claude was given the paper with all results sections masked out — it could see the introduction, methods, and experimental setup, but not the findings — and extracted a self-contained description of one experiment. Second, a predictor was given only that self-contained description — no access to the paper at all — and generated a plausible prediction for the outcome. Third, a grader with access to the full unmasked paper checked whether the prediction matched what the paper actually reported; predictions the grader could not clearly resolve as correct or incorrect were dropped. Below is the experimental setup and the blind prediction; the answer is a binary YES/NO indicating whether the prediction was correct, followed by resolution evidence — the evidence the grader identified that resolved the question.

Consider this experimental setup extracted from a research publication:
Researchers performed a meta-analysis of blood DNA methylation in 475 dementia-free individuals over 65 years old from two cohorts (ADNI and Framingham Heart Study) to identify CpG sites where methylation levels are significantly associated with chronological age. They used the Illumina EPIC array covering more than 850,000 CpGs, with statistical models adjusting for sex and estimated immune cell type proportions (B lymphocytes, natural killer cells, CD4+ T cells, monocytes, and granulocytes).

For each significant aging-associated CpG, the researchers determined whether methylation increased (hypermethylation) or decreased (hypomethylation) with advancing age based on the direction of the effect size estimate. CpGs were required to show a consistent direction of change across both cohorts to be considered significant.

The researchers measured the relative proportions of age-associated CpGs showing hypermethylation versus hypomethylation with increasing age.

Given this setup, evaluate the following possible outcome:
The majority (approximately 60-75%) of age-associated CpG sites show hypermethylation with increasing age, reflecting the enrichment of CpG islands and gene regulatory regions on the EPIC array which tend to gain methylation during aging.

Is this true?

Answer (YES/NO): NO